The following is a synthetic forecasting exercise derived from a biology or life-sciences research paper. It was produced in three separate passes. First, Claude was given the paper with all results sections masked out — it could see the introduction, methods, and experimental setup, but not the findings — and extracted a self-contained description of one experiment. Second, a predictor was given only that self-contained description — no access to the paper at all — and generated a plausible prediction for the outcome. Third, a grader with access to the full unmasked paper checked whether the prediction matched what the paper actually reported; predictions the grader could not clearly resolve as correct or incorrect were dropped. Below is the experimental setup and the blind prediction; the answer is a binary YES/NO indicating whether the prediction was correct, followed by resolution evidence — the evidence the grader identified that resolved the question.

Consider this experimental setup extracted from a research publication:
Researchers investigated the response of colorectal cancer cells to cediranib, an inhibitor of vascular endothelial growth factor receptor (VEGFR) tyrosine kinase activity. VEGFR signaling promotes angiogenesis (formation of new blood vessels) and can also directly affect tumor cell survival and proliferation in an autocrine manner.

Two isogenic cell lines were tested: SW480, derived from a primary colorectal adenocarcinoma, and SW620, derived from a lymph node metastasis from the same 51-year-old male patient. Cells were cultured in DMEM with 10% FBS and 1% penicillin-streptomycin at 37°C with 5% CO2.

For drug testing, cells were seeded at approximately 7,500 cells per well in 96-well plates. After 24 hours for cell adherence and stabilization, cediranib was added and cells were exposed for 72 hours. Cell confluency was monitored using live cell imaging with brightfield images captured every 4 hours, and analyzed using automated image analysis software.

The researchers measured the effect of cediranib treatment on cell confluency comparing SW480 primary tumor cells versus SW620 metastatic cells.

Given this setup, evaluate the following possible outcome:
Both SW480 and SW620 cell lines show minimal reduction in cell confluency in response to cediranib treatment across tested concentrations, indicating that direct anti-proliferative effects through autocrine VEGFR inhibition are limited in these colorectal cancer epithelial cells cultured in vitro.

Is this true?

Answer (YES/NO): NO